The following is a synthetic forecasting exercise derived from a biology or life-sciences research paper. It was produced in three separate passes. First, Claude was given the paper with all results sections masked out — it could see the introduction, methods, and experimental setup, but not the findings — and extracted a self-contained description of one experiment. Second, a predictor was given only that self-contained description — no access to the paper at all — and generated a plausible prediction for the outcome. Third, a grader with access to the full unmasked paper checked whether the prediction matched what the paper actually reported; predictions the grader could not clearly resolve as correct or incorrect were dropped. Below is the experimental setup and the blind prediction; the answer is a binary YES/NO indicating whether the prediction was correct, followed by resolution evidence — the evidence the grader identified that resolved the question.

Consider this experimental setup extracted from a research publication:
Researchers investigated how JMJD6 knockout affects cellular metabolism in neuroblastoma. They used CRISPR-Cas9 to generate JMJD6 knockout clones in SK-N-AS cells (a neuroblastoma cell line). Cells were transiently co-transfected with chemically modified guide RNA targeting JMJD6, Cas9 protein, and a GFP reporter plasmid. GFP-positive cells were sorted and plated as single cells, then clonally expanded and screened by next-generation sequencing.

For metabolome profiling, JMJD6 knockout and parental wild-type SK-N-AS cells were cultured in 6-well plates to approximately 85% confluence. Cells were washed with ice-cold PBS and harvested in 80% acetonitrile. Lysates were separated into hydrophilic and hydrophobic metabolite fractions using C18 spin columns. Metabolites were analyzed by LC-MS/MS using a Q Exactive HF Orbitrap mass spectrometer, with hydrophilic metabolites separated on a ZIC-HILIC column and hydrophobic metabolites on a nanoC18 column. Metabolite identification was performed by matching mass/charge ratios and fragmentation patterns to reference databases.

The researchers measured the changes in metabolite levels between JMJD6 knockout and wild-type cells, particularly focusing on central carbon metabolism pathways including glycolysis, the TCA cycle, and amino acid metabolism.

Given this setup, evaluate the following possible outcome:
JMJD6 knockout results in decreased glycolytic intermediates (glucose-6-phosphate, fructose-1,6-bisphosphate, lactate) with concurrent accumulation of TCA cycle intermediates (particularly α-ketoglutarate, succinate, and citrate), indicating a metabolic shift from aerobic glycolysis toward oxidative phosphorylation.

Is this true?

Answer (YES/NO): NO